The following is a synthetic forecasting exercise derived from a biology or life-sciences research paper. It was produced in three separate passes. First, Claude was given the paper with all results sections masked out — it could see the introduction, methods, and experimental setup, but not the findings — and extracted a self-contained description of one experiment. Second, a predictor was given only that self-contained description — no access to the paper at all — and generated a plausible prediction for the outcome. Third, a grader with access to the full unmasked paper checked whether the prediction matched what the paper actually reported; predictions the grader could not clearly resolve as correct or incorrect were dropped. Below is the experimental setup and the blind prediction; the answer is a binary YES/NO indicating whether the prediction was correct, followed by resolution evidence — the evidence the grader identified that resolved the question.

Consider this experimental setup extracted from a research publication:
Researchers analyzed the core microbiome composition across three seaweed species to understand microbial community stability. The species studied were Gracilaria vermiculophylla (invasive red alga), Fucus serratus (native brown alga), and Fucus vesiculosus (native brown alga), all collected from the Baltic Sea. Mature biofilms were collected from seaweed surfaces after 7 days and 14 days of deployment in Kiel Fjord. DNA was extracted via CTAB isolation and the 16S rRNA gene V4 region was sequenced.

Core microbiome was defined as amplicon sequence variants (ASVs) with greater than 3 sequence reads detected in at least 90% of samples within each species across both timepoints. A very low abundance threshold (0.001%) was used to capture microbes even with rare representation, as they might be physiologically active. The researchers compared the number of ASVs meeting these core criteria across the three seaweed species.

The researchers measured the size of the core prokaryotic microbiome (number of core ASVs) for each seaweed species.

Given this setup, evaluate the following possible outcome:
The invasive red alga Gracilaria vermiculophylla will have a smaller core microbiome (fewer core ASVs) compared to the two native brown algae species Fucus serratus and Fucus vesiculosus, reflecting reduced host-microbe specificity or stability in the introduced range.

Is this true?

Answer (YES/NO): NO